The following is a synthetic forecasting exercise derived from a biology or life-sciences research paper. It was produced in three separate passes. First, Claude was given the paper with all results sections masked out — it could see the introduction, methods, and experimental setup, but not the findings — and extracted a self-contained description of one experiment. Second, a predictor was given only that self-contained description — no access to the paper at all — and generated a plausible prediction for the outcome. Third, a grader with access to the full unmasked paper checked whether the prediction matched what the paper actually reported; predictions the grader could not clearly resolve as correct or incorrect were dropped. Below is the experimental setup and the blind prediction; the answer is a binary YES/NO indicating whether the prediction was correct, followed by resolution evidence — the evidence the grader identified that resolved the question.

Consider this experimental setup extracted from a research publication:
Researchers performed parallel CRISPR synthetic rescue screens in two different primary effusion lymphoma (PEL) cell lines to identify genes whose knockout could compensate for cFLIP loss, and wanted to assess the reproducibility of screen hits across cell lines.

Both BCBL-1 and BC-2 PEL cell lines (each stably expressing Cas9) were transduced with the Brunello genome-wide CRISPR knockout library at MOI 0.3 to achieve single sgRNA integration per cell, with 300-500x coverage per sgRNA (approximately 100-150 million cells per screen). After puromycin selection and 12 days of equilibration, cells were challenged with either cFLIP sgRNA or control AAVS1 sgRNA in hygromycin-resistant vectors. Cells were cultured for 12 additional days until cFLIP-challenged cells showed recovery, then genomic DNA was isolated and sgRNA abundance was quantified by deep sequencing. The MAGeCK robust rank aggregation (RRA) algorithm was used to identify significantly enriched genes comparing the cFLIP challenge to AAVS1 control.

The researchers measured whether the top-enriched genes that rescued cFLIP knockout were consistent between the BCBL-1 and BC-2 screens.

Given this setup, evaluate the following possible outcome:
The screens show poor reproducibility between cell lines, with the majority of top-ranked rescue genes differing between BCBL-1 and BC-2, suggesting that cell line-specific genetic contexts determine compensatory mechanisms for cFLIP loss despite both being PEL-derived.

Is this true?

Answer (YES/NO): NO